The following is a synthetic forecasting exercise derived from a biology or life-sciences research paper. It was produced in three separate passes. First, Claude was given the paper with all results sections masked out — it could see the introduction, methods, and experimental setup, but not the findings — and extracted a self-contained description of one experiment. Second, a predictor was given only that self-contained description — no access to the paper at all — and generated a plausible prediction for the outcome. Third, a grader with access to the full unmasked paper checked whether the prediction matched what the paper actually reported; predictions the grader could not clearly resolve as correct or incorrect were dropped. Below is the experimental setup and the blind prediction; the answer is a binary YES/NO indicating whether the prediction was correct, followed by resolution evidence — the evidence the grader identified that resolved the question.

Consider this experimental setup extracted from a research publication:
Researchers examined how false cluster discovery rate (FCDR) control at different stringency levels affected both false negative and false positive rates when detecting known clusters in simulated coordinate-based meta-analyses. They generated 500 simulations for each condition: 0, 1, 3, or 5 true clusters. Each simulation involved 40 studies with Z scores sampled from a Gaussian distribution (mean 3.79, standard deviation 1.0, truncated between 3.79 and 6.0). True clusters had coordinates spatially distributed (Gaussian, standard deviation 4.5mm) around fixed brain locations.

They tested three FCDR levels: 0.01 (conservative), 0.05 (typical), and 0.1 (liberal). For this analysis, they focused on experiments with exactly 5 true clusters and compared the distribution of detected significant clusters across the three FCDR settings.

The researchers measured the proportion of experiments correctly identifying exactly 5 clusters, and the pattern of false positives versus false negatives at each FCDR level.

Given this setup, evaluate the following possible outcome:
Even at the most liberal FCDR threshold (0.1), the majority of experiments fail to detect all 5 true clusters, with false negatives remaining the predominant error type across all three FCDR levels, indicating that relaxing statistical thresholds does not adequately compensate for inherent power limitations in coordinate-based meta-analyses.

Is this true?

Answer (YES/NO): NO